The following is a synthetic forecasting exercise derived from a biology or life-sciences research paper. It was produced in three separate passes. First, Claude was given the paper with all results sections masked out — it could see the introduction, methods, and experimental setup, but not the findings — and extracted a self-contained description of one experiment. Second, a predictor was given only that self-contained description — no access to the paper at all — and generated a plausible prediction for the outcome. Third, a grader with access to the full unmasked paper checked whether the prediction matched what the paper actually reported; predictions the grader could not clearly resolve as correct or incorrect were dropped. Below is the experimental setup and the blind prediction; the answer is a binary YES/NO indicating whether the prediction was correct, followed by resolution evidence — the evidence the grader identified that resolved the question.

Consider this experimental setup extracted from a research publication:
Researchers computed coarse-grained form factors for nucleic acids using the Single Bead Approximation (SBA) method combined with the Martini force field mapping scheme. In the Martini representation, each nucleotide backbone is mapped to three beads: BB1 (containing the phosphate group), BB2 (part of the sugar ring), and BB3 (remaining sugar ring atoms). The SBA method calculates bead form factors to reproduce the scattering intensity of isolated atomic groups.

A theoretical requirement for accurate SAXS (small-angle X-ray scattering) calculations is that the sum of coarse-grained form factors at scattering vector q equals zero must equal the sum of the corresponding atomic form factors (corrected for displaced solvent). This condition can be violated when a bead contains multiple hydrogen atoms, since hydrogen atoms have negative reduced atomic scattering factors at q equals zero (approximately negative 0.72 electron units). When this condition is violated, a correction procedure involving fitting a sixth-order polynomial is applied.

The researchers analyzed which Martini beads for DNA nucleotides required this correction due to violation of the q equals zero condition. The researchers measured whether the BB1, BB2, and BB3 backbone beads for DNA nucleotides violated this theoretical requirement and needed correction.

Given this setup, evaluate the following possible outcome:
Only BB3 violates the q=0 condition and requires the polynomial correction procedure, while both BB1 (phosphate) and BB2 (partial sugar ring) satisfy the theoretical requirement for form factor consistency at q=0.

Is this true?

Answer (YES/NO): YES